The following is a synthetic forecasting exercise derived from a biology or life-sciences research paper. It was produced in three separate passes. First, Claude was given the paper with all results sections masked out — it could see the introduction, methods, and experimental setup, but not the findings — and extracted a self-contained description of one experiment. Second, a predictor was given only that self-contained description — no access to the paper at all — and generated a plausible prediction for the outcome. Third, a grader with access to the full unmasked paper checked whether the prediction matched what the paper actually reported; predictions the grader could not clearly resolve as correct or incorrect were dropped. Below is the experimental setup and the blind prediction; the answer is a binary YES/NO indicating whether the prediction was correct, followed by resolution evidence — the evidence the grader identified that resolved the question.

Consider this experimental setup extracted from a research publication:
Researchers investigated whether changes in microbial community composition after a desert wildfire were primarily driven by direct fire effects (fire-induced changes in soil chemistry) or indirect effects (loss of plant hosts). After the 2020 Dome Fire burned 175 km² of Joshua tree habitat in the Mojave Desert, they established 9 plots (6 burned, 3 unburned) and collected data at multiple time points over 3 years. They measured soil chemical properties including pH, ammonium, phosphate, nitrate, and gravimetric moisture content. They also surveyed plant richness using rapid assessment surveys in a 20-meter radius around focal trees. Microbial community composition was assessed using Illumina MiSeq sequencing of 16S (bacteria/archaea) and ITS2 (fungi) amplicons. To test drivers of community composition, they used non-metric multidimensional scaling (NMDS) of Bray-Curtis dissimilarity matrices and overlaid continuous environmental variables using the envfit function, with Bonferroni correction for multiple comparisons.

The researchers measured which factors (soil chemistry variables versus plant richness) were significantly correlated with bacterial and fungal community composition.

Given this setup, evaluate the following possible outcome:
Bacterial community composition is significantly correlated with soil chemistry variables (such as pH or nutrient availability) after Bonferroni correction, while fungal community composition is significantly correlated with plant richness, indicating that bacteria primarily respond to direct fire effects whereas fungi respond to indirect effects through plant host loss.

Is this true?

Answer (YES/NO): NO